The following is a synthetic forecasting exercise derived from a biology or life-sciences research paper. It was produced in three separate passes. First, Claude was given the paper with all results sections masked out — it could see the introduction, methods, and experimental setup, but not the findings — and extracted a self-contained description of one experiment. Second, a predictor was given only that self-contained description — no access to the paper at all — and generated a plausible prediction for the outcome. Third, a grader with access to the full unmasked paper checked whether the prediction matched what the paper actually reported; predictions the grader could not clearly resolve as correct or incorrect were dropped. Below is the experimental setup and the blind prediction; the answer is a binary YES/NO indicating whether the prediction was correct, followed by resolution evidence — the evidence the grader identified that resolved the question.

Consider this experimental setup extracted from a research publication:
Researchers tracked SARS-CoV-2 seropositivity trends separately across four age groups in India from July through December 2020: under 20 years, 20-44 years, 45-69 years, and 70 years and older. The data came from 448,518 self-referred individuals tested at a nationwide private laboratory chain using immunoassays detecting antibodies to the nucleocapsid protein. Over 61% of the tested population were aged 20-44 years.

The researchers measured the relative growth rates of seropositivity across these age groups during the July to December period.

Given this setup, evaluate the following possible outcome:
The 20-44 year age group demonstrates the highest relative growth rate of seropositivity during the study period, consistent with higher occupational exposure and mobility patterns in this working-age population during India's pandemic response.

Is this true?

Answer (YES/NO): NO